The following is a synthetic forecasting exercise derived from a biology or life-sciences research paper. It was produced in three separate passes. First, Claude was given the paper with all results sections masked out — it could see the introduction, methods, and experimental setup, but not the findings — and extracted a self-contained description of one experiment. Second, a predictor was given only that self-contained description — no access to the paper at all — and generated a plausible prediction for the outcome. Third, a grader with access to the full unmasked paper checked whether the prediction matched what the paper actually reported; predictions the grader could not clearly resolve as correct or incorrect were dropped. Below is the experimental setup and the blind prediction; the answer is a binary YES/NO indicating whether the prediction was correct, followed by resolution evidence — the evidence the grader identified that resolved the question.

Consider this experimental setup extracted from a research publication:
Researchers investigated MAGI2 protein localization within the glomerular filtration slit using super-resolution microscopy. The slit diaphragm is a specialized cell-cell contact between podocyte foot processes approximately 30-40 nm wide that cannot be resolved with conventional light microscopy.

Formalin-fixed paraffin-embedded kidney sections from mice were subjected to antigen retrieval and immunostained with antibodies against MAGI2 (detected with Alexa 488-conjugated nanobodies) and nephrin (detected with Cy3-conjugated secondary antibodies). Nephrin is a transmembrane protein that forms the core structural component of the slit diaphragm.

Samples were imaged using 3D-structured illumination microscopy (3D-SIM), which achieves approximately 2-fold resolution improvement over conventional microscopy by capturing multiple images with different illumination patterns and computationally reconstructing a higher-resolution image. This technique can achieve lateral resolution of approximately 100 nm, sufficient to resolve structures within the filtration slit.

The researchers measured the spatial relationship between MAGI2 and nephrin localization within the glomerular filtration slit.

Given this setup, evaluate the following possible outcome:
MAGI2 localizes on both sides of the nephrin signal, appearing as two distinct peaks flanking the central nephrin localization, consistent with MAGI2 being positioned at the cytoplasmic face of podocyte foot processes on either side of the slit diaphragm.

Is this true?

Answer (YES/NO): NO